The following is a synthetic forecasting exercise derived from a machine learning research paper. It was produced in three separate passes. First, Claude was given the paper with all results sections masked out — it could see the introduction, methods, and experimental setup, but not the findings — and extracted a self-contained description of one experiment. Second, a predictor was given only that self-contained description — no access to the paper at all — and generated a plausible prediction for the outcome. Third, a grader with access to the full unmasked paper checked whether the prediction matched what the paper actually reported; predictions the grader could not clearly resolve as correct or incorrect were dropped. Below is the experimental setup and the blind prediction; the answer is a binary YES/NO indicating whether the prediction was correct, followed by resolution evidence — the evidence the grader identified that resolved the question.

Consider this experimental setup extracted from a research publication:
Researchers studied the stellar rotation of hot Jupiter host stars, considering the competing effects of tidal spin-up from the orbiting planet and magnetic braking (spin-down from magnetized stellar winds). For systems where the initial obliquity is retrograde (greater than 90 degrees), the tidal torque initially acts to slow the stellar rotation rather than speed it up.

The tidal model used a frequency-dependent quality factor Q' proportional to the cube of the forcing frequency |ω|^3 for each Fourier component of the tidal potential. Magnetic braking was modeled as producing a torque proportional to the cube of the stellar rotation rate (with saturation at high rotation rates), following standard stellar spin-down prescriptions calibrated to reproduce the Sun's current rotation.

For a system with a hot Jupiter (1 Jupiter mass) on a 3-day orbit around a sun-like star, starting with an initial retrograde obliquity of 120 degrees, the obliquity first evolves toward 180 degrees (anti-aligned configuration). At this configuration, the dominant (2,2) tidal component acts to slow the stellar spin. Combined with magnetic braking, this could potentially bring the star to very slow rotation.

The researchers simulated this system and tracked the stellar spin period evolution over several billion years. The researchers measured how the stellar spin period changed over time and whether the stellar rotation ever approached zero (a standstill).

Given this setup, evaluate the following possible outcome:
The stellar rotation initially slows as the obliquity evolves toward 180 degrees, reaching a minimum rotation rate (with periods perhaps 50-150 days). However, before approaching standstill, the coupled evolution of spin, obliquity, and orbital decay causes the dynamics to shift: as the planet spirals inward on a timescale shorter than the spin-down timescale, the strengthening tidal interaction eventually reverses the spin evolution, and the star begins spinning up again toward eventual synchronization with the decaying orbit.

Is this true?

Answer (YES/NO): NO